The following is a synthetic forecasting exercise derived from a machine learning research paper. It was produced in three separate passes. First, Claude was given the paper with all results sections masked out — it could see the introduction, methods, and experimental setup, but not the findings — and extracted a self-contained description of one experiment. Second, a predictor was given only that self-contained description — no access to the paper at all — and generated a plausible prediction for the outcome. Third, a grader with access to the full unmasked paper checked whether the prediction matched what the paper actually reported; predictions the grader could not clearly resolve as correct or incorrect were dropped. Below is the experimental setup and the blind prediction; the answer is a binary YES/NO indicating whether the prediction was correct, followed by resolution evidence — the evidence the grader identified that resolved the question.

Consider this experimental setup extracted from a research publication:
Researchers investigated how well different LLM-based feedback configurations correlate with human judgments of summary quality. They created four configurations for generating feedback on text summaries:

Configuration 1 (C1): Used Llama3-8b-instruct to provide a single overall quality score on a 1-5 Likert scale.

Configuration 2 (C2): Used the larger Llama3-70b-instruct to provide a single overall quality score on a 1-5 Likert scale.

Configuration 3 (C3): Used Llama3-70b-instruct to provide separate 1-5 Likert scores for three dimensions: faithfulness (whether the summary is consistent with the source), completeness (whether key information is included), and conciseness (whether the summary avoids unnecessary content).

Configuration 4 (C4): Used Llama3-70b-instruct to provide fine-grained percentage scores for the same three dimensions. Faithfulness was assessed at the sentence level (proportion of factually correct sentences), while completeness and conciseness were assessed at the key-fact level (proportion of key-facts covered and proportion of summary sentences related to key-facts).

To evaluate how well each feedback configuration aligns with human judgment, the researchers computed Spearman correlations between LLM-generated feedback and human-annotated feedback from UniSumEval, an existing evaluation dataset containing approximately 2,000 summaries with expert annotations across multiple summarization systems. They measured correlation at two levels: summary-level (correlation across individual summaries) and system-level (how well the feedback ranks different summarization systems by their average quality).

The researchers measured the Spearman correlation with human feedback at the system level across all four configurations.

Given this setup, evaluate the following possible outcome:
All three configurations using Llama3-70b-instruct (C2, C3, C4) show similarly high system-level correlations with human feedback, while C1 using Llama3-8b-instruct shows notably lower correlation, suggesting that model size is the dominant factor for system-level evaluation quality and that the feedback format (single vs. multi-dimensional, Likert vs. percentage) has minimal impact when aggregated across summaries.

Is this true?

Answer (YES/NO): NO